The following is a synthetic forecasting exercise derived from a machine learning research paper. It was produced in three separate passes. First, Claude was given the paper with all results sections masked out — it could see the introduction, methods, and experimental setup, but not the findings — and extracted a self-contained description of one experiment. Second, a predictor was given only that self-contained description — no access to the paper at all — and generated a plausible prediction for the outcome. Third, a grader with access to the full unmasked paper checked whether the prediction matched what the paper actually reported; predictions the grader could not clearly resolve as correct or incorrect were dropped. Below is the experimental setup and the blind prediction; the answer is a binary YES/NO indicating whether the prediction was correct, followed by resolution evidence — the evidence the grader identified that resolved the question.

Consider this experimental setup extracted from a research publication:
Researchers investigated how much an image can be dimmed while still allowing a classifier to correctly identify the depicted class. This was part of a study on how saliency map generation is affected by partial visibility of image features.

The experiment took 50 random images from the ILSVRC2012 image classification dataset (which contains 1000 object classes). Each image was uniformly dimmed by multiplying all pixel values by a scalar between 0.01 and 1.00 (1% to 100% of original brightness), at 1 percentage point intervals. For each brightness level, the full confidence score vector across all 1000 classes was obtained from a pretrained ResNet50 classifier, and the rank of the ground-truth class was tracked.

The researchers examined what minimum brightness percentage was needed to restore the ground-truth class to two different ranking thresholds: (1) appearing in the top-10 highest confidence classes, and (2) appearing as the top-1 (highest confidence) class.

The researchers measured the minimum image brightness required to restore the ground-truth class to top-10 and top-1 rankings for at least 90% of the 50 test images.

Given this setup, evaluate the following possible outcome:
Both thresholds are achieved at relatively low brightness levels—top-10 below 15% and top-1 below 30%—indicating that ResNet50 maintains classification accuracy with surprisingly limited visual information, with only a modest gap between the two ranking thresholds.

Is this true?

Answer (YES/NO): NO